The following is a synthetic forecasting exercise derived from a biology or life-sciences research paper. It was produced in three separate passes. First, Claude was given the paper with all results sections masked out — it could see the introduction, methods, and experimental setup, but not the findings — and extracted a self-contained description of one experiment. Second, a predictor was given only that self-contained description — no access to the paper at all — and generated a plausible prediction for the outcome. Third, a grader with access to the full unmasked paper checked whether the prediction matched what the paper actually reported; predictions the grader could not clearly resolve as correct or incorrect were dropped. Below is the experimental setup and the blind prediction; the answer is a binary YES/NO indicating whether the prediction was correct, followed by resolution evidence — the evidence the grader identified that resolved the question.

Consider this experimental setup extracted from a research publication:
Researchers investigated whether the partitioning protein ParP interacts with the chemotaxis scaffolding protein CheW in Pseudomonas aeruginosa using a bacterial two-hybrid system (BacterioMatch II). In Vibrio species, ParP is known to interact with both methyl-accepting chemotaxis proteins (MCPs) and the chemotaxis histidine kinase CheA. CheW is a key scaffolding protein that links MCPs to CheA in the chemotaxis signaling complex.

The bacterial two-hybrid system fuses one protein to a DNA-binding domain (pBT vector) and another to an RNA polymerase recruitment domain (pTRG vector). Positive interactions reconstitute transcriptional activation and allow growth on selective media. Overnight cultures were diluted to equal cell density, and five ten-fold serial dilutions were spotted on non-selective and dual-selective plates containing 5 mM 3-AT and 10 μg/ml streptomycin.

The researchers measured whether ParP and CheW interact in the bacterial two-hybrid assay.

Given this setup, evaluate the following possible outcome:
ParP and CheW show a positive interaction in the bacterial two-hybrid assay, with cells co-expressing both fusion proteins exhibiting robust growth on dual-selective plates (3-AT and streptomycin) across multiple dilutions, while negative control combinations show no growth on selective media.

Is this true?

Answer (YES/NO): NO